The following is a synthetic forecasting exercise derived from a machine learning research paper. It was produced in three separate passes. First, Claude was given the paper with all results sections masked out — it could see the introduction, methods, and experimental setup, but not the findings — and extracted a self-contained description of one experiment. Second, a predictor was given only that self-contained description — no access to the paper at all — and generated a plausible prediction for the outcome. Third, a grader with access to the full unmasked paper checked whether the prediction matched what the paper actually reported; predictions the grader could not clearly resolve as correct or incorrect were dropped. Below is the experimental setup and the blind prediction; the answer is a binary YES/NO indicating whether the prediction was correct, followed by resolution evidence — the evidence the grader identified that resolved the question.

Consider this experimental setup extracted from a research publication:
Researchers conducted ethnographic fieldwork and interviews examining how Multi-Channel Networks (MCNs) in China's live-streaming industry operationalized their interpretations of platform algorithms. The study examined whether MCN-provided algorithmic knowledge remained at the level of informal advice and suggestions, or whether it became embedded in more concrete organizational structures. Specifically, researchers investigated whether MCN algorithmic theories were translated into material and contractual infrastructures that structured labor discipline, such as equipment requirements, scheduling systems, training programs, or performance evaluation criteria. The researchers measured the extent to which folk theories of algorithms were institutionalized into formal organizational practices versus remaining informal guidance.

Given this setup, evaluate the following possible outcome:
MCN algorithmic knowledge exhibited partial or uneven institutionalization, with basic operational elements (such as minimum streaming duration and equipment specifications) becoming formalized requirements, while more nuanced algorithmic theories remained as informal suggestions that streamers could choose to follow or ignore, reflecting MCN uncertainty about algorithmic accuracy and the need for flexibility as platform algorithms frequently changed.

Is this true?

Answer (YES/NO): NO